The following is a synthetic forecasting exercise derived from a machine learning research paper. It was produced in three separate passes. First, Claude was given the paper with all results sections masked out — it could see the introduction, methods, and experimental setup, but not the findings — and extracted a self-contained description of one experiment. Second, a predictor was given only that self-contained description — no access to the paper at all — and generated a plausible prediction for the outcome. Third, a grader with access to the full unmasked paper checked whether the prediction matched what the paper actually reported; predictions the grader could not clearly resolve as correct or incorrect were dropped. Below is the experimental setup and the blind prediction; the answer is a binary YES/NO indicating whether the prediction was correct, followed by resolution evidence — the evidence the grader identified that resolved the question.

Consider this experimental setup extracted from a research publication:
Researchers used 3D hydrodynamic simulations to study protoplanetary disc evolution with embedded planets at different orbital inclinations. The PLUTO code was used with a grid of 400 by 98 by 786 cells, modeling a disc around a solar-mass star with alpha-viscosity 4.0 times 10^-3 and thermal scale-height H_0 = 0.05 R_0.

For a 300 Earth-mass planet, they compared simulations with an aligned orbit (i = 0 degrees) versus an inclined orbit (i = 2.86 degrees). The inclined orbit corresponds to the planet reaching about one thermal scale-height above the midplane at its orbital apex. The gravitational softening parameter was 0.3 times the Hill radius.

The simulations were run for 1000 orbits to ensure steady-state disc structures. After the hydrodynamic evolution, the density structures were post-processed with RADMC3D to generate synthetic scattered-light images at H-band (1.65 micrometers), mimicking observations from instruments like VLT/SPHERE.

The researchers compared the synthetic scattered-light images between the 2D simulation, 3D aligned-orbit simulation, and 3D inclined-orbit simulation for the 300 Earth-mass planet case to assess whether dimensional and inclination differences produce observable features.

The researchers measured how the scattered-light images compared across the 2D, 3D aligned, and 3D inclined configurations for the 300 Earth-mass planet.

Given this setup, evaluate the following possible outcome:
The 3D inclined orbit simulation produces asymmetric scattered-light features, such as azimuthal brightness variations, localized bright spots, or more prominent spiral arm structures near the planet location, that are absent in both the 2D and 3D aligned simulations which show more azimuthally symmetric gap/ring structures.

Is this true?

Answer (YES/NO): NO